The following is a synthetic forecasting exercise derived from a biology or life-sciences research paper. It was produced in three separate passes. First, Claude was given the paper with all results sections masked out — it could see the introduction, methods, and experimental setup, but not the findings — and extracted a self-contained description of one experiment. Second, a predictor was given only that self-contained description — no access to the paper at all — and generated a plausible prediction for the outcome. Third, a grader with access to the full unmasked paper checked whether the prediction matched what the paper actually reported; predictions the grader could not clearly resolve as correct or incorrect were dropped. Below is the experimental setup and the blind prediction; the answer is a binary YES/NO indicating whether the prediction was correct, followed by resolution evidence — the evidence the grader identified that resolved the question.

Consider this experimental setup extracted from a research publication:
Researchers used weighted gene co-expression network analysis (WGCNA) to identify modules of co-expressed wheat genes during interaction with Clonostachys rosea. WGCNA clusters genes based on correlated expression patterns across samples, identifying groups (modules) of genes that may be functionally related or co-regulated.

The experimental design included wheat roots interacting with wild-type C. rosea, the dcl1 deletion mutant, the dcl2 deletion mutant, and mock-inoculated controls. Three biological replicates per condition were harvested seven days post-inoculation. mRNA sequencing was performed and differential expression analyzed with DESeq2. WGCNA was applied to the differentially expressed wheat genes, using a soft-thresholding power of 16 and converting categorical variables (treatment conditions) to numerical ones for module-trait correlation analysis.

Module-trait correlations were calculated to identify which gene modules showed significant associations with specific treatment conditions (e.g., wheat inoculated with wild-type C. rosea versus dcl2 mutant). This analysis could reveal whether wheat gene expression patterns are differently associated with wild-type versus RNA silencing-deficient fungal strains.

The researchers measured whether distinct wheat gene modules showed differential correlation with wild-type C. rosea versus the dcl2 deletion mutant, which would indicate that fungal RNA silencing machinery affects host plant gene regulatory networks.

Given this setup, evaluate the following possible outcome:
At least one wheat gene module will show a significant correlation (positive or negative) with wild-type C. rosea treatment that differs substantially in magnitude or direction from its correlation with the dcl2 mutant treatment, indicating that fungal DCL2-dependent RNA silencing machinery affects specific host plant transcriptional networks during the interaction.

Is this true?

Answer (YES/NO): YES